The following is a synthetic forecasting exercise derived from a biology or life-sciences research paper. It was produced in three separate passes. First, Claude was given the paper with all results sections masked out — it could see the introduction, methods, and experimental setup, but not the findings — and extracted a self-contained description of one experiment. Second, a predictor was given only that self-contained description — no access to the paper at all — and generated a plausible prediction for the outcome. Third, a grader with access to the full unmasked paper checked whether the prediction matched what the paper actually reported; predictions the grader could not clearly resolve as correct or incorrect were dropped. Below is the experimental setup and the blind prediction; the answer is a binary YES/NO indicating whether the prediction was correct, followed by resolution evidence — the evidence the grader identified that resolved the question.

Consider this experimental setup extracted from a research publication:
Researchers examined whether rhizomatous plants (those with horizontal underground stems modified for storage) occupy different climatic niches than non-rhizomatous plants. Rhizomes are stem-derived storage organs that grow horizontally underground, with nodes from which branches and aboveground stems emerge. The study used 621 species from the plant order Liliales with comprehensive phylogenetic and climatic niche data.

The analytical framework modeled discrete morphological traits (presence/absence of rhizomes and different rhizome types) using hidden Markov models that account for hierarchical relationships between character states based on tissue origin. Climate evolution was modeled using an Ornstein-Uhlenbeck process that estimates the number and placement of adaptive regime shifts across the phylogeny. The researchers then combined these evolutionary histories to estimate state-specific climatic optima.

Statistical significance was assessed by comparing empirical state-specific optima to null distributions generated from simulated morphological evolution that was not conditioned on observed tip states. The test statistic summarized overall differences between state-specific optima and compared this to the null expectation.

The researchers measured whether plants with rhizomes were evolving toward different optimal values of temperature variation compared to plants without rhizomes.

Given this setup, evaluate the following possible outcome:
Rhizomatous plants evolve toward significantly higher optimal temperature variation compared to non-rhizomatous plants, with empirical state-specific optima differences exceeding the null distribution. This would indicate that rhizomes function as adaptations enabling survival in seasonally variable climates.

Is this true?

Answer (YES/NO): NO